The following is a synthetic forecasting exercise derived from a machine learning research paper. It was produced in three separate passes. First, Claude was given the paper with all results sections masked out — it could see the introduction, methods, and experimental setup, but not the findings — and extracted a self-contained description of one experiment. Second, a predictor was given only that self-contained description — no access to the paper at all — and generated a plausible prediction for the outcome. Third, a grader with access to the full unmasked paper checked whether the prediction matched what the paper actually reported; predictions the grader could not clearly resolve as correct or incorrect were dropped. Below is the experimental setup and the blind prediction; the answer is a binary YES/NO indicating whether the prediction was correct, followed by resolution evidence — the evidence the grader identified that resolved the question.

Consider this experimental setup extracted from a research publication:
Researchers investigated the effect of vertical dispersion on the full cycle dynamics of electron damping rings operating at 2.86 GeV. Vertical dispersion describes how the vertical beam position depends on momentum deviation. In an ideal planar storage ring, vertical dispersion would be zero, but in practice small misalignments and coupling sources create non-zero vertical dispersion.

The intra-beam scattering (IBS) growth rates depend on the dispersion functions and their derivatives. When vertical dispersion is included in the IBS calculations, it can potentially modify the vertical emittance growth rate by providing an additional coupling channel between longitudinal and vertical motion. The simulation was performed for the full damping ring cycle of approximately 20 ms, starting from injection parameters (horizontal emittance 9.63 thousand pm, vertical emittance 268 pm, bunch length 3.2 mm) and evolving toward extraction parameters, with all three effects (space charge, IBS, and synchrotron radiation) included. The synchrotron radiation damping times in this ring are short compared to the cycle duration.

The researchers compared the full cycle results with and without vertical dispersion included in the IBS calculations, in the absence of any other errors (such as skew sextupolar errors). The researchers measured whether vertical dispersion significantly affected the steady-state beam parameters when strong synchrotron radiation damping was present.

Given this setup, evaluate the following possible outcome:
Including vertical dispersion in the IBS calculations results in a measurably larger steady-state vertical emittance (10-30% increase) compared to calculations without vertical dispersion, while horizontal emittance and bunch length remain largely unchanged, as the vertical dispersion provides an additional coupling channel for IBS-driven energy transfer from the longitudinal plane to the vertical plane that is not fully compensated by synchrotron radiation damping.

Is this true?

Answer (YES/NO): NO